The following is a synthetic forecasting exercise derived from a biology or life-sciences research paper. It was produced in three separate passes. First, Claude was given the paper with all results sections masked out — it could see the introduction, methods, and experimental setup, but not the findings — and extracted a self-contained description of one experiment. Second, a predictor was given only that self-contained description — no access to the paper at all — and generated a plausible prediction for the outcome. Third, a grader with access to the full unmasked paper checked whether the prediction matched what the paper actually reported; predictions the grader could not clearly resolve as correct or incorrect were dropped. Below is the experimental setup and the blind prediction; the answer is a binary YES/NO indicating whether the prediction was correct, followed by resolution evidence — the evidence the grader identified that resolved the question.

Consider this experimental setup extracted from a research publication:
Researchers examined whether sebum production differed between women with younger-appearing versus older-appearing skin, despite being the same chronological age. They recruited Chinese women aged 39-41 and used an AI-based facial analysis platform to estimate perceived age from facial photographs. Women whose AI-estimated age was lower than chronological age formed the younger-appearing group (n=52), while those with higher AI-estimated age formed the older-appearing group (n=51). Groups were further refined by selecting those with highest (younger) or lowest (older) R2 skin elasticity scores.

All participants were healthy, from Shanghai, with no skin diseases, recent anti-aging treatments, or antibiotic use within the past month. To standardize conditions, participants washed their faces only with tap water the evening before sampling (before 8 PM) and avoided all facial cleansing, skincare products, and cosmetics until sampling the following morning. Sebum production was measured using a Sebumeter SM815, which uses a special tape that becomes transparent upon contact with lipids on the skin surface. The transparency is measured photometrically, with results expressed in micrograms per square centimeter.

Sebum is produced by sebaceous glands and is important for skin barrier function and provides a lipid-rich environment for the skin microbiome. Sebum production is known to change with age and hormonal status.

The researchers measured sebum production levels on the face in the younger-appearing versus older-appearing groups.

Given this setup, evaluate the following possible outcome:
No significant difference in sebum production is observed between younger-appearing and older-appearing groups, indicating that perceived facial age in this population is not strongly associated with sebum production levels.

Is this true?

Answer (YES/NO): NO